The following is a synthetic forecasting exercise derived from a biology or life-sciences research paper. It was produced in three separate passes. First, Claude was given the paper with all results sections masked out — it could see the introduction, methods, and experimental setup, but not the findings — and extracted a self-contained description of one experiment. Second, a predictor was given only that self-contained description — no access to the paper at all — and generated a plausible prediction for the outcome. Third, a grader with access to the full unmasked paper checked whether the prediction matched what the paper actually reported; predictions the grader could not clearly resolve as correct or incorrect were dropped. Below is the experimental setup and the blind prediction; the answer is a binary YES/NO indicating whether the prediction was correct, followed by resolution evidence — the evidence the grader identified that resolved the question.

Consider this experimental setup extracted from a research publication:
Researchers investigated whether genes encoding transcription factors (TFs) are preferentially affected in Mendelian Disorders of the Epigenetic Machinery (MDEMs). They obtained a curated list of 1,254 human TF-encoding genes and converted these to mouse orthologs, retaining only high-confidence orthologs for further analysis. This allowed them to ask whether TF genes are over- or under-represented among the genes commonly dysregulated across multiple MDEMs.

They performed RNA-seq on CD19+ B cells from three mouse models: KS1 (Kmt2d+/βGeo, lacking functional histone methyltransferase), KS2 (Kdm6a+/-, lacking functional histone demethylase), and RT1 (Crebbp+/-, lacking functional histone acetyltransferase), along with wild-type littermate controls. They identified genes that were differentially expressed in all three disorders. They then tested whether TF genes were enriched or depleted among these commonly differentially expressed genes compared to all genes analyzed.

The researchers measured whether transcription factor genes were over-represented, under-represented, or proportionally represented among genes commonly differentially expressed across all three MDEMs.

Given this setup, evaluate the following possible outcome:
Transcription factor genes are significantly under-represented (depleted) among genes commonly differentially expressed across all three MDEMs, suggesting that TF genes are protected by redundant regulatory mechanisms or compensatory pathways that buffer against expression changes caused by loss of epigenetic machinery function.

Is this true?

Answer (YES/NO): NO